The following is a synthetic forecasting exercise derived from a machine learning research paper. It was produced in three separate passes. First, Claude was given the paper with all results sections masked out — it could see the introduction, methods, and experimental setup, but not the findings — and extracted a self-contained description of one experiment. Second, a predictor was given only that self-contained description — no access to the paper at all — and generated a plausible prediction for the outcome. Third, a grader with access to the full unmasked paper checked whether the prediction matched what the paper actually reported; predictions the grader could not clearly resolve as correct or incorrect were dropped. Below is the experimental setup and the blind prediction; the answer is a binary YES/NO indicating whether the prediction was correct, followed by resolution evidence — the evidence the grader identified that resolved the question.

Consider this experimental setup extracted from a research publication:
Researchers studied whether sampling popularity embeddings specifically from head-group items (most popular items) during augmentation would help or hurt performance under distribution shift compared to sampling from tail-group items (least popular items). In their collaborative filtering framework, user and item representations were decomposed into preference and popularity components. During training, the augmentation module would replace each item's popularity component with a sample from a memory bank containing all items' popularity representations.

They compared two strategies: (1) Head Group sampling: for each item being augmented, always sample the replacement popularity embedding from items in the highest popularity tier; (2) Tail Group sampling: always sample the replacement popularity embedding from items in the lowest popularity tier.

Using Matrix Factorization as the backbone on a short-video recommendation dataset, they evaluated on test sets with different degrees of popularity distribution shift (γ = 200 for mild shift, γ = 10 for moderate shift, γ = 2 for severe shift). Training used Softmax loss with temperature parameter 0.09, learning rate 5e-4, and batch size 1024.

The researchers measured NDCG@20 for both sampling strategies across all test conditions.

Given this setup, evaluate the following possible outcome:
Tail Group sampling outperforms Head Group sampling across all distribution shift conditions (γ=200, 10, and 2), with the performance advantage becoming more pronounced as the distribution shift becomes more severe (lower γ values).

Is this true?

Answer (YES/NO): NO